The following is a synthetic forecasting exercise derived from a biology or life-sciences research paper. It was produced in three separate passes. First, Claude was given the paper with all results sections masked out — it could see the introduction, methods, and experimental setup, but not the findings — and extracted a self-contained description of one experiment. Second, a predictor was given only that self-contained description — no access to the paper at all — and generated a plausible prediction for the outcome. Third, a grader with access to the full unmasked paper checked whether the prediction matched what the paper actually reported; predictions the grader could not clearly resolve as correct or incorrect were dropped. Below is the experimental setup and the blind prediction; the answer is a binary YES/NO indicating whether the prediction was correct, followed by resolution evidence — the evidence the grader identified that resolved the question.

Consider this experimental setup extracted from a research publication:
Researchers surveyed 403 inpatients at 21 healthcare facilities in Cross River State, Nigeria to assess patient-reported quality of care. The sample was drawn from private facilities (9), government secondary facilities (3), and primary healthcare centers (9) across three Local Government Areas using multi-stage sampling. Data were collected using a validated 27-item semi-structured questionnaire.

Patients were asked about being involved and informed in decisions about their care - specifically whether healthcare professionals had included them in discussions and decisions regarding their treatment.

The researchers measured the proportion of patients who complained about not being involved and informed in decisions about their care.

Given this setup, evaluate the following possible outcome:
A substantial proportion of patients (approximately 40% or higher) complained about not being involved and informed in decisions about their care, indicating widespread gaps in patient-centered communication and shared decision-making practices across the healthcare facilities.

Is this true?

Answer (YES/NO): NO